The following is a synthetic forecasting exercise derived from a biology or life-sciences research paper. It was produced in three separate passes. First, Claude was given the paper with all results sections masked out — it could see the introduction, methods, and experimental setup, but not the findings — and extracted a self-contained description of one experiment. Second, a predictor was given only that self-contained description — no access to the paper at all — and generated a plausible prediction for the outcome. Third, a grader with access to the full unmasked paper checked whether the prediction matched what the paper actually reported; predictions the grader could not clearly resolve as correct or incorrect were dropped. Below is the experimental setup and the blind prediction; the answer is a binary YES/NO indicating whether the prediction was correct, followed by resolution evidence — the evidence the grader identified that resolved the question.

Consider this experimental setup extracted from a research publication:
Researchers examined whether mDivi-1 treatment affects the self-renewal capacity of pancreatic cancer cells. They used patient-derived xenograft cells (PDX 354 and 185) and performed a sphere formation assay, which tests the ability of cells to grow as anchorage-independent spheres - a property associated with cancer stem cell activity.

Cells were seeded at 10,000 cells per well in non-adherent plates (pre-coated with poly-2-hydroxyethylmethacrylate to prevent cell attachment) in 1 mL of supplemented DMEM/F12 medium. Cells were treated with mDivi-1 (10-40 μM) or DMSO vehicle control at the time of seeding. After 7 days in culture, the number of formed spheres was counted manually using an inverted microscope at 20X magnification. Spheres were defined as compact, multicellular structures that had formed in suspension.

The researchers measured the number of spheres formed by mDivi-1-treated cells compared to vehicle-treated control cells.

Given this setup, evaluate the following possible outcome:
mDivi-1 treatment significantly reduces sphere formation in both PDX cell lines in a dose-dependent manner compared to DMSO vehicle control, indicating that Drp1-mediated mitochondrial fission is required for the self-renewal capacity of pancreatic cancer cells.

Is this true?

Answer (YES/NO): YES